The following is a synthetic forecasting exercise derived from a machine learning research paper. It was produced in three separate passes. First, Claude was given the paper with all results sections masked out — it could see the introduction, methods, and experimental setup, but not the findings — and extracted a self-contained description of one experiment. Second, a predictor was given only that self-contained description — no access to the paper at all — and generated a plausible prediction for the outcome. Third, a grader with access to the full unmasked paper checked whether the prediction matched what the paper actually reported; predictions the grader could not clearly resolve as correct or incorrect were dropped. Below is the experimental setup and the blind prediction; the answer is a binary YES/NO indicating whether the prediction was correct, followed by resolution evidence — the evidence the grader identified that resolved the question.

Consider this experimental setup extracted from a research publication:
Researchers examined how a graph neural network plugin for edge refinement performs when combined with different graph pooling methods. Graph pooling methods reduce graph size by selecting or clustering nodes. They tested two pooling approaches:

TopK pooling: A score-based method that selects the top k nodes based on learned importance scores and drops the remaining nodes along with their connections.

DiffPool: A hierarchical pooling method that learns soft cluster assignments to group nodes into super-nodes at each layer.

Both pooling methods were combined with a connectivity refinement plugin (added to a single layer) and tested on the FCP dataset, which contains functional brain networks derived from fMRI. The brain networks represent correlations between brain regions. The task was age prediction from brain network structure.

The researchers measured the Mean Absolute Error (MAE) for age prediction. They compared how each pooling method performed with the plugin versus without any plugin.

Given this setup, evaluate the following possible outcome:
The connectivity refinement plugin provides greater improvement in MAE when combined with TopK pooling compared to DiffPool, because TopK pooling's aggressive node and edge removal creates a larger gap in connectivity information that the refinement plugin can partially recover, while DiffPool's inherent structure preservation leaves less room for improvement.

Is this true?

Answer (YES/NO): NO